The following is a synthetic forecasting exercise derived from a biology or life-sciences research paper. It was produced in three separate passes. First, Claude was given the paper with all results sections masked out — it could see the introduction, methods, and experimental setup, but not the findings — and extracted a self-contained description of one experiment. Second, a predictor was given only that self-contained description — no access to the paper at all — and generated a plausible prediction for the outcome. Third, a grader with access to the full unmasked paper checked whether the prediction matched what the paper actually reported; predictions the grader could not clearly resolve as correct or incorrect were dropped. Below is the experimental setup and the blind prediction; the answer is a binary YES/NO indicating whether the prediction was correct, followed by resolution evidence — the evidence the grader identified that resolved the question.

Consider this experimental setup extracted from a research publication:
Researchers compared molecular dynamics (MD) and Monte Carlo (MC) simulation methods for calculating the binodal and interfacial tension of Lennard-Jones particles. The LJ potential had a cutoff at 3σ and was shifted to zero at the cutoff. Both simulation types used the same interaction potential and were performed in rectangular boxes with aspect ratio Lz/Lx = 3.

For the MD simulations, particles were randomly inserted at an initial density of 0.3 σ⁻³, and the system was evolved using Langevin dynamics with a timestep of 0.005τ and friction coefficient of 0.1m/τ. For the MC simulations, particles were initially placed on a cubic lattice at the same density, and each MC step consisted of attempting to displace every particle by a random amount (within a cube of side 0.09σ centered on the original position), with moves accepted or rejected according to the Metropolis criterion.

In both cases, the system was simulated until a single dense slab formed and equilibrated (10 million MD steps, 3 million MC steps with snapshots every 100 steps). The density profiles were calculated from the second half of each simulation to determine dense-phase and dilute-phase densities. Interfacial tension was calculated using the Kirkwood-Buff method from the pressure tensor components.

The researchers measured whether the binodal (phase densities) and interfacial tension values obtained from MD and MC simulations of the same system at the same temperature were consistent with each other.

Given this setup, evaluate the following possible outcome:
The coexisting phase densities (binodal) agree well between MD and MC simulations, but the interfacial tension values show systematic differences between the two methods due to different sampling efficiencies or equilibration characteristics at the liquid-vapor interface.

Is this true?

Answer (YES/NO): NO